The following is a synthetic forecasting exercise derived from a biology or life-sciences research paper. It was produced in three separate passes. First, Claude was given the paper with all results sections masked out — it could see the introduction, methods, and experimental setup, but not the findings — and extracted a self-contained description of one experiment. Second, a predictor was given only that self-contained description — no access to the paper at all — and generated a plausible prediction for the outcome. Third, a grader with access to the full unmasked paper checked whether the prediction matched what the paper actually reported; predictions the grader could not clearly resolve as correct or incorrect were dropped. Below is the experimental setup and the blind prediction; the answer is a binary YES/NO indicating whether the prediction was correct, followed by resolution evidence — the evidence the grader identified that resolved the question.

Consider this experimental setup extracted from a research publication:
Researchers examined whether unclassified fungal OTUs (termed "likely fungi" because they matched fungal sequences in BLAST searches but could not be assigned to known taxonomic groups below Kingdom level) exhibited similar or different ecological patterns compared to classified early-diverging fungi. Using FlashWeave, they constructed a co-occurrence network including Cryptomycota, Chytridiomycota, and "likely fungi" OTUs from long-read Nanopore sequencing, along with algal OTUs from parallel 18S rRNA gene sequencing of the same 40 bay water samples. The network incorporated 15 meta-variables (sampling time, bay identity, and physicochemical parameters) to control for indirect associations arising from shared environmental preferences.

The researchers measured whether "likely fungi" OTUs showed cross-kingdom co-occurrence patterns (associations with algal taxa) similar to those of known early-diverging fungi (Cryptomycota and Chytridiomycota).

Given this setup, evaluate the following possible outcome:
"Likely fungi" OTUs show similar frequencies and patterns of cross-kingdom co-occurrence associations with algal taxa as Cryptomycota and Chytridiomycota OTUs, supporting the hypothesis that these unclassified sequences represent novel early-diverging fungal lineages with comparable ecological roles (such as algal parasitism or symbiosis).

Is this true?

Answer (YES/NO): YES